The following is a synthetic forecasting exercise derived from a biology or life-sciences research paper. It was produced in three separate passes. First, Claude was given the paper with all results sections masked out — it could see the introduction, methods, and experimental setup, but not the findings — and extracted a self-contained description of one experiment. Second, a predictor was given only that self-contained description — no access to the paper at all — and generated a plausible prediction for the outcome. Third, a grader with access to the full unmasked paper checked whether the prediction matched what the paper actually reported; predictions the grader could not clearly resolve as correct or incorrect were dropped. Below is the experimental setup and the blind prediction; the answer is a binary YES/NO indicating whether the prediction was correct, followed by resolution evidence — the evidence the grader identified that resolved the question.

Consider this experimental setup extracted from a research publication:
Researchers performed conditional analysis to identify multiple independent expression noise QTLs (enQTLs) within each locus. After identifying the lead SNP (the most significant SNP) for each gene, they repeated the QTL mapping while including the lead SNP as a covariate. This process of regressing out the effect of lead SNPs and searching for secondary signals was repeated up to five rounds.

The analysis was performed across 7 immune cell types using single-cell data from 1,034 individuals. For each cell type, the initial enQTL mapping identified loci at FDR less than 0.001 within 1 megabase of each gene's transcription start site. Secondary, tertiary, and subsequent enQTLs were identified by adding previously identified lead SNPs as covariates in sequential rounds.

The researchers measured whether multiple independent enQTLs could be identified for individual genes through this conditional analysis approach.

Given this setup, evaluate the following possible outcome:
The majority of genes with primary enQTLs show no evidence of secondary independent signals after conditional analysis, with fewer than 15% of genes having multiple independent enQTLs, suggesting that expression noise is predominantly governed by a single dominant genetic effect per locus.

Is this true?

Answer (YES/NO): YES